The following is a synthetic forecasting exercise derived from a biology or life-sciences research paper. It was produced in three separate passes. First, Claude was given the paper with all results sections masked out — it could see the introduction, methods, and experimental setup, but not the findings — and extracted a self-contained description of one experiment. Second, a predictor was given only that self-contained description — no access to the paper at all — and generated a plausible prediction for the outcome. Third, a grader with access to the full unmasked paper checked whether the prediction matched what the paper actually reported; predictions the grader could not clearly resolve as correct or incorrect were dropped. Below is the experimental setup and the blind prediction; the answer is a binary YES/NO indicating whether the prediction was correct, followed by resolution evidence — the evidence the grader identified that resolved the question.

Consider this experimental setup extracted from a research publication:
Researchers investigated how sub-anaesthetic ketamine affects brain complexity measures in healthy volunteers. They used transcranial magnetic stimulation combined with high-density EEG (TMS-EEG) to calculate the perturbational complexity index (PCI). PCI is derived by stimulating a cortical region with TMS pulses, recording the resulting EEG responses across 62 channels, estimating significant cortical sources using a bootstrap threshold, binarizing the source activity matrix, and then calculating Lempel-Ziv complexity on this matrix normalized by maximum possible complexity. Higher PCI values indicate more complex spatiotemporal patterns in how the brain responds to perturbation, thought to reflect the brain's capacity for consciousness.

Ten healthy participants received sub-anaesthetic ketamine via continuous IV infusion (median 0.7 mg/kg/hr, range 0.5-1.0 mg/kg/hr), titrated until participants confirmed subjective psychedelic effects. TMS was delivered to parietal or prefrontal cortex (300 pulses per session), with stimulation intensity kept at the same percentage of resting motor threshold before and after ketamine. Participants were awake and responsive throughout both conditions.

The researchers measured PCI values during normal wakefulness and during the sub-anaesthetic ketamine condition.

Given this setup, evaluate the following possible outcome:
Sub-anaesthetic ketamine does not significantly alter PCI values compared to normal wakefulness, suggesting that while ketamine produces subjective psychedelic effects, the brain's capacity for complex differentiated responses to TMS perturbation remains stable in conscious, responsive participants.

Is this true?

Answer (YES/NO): YES